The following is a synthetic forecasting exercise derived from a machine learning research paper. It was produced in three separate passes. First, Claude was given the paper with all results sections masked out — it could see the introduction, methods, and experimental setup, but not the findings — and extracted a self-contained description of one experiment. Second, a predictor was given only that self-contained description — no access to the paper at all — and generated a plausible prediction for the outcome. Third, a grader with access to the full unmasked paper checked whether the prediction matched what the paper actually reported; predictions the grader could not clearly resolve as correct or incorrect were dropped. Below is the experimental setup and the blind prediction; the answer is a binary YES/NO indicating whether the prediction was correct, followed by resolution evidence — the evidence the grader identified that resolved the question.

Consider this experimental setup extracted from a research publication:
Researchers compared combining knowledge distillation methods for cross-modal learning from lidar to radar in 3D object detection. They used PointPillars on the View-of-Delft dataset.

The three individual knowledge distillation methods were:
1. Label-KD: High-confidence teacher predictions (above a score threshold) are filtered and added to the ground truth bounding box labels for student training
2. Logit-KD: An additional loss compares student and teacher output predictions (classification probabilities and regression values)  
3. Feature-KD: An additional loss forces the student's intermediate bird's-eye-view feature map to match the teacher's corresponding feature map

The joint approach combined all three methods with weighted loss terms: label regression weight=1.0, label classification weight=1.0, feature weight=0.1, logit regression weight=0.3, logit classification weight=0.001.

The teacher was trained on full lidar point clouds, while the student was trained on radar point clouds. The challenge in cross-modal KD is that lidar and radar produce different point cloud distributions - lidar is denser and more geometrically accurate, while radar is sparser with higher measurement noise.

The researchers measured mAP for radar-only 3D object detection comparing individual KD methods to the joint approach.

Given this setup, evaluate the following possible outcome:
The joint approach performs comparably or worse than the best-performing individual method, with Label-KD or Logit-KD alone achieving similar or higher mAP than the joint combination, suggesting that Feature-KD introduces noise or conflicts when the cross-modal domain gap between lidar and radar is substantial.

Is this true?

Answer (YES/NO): NO